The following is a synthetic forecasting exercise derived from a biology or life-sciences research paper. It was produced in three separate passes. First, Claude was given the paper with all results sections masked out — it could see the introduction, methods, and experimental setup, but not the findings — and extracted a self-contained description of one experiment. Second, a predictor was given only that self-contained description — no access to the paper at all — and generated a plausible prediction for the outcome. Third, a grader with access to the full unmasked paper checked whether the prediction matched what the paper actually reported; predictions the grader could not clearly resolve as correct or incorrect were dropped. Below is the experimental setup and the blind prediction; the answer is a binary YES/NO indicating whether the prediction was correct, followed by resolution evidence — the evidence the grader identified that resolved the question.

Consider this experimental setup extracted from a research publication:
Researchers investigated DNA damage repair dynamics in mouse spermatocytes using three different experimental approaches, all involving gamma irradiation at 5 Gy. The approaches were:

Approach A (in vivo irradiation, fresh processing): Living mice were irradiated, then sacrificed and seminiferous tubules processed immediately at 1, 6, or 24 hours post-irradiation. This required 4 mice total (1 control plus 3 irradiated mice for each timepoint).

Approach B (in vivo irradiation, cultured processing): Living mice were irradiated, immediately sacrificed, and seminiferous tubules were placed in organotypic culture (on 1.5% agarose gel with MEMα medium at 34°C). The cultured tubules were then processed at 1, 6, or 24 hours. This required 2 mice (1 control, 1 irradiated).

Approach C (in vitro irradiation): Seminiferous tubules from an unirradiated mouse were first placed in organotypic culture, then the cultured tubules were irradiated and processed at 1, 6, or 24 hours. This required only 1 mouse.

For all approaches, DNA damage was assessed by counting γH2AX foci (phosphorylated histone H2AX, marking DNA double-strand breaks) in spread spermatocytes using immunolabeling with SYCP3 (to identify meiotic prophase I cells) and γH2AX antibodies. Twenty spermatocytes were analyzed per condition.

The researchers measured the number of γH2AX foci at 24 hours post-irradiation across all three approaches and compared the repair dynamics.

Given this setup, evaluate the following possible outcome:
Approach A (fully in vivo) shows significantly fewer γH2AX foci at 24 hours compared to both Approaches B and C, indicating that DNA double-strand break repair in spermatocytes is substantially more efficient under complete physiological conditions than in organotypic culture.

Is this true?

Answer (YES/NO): NO